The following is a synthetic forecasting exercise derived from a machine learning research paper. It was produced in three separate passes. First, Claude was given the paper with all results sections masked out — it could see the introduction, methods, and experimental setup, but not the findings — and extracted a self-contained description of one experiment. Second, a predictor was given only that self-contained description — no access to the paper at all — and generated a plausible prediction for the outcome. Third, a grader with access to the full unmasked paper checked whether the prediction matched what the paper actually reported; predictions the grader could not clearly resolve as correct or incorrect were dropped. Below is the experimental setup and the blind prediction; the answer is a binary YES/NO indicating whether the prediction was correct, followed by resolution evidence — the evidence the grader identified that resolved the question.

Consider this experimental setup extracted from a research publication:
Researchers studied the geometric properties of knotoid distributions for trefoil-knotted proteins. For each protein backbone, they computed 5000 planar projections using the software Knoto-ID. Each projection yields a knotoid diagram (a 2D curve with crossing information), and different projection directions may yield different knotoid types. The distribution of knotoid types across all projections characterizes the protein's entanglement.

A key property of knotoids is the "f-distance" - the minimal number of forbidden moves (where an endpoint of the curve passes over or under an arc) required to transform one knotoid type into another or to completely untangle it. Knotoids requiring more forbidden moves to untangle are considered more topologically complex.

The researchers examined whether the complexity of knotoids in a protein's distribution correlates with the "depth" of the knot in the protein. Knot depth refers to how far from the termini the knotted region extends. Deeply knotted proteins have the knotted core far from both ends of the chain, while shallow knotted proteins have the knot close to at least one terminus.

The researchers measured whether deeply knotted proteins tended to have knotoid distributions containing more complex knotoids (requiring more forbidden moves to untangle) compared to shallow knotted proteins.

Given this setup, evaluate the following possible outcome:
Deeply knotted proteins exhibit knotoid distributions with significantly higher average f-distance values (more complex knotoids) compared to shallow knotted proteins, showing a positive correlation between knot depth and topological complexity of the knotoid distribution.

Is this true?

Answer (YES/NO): NO